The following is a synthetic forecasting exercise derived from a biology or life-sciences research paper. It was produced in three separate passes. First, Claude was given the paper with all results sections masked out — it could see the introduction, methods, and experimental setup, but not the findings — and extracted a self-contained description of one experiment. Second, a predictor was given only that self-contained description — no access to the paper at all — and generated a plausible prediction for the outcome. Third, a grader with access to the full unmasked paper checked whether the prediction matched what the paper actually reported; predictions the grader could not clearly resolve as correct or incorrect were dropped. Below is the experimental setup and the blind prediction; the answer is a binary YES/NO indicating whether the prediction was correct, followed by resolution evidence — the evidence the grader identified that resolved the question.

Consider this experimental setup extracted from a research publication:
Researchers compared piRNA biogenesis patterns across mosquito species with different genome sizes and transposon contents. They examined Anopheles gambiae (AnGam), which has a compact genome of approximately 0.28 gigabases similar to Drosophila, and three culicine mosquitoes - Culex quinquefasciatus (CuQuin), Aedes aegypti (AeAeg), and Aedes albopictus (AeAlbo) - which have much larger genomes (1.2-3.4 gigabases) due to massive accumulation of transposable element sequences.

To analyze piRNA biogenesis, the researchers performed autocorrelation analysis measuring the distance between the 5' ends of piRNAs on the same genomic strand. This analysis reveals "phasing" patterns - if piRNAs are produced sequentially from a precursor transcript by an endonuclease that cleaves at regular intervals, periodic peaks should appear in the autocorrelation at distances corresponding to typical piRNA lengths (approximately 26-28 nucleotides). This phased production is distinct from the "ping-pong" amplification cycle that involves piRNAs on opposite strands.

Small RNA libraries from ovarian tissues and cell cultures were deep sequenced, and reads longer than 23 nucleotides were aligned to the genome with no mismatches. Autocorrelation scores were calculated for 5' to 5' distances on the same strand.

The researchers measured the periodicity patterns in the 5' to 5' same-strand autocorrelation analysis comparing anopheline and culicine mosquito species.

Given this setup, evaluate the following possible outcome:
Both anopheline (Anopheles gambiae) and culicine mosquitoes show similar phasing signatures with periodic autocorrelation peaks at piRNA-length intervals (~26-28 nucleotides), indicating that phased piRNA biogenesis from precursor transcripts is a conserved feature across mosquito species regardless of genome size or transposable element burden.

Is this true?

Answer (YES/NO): NO